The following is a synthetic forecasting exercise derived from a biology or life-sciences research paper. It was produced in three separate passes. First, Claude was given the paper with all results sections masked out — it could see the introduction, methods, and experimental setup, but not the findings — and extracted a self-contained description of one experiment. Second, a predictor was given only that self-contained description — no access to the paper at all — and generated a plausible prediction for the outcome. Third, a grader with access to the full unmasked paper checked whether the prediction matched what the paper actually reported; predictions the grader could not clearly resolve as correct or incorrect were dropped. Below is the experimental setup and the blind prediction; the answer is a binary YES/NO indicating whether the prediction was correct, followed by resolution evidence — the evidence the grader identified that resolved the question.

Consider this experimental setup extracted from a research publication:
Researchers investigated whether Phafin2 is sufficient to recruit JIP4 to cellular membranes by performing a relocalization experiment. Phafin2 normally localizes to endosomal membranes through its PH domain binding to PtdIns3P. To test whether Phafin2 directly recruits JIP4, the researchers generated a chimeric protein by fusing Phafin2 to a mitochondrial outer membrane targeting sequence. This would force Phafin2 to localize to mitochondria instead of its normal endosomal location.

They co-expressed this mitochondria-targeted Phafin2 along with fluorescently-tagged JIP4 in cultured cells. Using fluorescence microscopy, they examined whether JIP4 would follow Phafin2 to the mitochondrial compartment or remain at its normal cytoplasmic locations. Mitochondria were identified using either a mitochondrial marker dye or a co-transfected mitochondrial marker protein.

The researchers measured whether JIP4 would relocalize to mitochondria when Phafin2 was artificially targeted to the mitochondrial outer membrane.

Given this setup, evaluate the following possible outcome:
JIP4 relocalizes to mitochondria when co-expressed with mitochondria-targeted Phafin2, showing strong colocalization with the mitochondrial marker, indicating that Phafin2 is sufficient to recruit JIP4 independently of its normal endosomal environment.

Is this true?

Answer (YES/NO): YES